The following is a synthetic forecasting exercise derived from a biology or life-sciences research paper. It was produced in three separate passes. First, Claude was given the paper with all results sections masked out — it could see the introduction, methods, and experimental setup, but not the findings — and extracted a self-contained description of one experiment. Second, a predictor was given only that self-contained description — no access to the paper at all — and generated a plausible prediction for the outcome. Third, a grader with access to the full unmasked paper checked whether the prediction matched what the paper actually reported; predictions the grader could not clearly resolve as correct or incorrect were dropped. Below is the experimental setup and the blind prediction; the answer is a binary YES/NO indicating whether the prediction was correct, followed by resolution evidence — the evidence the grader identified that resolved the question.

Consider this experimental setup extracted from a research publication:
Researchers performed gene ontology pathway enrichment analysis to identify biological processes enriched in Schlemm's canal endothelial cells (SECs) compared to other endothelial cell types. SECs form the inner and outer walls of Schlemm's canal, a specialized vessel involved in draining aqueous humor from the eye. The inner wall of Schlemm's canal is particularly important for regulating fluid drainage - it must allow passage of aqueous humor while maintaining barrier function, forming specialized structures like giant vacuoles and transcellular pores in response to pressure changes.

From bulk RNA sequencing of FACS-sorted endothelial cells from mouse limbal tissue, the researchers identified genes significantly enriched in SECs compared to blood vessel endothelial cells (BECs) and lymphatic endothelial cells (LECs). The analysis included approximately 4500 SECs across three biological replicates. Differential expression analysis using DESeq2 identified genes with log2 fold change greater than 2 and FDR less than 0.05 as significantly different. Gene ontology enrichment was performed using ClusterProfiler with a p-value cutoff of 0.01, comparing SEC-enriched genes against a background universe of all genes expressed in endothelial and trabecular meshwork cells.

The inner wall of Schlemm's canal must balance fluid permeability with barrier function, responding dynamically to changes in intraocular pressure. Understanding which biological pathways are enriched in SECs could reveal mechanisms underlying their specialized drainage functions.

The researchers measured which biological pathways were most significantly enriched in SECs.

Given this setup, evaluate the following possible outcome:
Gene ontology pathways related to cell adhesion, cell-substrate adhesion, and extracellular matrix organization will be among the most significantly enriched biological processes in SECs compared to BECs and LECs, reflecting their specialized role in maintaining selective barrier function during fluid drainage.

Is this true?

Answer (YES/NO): YES